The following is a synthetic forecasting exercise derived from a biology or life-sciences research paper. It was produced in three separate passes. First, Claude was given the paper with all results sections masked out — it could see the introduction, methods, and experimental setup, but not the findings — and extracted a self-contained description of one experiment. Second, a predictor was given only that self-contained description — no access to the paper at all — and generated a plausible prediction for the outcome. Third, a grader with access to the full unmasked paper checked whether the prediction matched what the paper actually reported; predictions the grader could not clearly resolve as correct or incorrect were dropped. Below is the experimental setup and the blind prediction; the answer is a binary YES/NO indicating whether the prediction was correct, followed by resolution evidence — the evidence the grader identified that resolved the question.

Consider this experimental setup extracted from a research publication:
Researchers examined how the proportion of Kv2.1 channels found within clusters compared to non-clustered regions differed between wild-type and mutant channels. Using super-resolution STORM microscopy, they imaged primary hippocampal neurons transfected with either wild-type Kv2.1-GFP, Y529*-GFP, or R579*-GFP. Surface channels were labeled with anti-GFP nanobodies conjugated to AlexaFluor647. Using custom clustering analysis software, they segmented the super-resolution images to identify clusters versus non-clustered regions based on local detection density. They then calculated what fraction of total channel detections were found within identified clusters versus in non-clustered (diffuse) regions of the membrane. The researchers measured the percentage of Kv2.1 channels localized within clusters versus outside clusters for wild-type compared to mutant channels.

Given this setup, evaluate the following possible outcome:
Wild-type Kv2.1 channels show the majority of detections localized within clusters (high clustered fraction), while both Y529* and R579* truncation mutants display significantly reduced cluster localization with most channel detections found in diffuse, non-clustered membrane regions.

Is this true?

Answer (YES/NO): YES